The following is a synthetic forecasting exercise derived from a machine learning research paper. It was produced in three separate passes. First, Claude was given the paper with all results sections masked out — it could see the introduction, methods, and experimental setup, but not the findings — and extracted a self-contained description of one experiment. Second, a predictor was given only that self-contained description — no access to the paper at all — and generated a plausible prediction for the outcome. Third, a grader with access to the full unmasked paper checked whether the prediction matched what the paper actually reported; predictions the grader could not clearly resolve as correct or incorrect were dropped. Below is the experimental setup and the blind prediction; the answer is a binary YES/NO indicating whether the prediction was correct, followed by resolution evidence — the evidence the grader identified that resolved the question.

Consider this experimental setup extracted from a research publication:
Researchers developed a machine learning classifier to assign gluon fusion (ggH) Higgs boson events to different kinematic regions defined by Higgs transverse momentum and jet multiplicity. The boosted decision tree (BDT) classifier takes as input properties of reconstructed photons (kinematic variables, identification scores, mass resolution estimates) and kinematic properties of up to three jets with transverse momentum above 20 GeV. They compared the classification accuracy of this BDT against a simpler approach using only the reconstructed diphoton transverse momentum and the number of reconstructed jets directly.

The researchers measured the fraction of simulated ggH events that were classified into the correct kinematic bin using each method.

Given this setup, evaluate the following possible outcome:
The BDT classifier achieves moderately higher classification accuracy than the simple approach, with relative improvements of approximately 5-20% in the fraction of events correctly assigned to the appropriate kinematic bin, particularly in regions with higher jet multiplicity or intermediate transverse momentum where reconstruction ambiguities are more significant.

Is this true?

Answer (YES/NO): NO